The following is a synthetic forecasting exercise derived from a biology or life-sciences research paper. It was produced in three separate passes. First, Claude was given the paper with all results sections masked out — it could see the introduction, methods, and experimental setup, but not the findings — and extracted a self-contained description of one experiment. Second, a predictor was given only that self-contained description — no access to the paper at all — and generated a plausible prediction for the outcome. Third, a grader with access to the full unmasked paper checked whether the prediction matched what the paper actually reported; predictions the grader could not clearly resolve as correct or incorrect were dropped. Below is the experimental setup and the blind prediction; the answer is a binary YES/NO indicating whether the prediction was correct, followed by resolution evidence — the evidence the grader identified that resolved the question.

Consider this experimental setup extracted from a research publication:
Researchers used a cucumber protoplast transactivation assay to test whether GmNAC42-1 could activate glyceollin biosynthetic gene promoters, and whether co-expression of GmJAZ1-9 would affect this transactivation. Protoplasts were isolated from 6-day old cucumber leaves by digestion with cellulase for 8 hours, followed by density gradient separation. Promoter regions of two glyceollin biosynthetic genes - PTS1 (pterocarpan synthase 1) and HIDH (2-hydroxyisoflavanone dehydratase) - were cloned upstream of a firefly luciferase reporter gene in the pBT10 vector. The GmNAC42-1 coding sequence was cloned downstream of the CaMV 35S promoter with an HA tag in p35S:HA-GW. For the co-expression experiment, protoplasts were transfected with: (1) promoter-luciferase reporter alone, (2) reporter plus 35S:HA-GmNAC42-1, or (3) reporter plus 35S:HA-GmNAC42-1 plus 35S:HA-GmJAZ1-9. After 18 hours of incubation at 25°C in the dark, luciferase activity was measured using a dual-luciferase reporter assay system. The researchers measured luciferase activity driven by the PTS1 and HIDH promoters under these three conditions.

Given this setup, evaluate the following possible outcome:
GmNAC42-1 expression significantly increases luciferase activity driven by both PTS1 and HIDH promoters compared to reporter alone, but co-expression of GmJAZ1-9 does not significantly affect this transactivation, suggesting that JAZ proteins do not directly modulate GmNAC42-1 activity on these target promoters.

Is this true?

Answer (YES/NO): NO